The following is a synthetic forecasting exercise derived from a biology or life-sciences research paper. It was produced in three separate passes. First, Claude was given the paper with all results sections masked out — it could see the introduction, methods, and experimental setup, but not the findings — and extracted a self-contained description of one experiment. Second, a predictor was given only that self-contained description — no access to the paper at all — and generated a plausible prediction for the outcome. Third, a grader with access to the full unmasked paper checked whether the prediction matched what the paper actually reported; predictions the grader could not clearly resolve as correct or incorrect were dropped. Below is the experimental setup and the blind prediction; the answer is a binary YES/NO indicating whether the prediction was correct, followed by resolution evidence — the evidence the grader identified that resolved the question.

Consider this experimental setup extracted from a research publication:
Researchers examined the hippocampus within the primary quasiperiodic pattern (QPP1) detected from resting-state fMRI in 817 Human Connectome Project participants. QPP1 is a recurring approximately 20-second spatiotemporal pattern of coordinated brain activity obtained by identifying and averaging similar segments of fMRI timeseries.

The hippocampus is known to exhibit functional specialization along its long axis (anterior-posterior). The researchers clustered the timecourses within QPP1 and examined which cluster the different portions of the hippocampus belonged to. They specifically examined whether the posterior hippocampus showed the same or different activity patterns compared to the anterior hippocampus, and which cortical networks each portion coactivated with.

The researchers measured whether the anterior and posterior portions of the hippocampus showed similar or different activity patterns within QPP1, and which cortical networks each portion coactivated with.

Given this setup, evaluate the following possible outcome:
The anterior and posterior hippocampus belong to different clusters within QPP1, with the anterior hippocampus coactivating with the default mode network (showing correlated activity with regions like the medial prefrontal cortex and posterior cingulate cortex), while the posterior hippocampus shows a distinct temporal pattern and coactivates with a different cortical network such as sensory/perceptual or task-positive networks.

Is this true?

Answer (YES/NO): NO